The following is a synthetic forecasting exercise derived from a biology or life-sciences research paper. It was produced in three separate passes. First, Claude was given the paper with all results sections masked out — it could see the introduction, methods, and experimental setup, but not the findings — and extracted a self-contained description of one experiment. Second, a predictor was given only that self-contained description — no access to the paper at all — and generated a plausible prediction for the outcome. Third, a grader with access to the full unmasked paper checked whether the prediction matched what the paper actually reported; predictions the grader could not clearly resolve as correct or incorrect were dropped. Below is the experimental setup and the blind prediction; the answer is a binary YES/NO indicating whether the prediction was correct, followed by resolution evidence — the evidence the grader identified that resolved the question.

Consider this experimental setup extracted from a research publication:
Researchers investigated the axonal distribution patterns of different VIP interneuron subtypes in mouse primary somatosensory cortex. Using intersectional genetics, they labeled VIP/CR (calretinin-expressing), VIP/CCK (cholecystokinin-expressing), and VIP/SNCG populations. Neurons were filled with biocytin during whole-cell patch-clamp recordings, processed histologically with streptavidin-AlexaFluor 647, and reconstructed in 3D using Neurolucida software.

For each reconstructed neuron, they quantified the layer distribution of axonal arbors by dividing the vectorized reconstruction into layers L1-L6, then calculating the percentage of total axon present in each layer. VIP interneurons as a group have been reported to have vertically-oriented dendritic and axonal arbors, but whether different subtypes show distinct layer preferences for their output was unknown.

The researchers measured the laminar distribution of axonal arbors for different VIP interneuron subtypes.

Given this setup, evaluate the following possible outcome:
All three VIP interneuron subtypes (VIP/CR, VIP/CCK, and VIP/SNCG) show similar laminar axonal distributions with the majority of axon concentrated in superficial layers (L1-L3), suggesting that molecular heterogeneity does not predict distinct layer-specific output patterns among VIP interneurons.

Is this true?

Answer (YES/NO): NO